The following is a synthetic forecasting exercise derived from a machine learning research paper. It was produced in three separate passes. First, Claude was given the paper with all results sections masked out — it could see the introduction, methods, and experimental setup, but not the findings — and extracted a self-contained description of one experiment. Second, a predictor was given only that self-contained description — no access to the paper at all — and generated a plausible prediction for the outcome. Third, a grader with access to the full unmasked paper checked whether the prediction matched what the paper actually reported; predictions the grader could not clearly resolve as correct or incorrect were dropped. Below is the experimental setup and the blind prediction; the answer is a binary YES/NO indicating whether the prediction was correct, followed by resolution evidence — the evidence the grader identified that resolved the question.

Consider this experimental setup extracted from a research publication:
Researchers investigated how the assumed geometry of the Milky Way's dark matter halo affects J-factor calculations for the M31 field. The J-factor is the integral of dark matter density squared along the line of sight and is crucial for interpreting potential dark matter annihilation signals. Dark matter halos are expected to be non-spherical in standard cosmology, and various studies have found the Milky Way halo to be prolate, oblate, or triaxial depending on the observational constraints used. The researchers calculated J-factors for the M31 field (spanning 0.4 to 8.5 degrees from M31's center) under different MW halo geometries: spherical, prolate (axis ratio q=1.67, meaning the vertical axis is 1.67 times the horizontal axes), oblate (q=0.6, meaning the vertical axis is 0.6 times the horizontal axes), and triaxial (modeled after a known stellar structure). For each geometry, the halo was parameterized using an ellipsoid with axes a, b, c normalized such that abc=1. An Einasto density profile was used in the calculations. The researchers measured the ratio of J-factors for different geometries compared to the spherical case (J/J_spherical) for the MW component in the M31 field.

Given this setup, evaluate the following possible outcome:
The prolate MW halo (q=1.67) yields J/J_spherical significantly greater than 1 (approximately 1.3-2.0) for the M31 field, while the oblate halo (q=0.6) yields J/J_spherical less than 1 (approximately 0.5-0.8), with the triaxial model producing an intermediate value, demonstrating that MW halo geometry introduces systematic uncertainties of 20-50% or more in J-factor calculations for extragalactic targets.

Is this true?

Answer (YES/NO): NO